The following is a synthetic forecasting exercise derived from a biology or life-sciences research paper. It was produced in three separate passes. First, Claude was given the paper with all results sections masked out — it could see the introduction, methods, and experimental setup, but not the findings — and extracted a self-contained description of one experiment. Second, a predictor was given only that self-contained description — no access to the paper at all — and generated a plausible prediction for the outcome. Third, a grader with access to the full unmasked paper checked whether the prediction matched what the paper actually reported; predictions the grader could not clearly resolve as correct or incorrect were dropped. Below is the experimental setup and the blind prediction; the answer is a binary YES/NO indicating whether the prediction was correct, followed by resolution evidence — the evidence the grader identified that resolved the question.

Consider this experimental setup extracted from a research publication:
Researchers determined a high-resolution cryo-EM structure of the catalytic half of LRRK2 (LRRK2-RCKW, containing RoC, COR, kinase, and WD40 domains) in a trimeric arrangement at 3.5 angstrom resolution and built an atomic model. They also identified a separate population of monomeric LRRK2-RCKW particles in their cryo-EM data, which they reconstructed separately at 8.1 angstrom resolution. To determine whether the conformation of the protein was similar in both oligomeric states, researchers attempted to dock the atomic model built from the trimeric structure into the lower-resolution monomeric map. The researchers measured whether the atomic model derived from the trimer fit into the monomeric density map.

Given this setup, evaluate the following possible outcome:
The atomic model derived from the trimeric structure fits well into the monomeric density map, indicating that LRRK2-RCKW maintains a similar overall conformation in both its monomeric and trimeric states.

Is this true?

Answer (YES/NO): YES